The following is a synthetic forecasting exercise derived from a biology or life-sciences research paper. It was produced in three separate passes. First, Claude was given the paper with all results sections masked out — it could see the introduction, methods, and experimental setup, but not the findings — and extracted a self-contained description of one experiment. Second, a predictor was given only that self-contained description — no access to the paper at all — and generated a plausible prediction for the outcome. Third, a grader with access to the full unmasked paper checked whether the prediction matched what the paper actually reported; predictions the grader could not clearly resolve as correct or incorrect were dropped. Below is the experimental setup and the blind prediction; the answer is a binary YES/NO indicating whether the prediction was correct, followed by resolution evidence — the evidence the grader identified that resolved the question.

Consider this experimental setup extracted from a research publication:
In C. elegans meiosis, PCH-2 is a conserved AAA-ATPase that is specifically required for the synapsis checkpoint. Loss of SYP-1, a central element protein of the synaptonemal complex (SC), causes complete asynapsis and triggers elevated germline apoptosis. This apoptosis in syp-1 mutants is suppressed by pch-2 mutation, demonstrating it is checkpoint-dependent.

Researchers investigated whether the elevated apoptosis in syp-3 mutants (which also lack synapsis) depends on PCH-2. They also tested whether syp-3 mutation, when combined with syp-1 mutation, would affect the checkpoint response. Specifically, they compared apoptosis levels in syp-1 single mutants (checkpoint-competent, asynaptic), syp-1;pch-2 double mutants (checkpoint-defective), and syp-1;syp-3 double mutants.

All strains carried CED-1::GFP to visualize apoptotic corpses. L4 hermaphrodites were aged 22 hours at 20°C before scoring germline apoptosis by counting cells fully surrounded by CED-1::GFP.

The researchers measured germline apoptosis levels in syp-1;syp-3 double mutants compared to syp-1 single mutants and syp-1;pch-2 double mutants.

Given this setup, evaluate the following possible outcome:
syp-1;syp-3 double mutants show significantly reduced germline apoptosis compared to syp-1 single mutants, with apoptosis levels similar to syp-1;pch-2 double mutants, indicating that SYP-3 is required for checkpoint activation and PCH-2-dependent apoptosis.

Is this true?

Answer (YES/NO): YES